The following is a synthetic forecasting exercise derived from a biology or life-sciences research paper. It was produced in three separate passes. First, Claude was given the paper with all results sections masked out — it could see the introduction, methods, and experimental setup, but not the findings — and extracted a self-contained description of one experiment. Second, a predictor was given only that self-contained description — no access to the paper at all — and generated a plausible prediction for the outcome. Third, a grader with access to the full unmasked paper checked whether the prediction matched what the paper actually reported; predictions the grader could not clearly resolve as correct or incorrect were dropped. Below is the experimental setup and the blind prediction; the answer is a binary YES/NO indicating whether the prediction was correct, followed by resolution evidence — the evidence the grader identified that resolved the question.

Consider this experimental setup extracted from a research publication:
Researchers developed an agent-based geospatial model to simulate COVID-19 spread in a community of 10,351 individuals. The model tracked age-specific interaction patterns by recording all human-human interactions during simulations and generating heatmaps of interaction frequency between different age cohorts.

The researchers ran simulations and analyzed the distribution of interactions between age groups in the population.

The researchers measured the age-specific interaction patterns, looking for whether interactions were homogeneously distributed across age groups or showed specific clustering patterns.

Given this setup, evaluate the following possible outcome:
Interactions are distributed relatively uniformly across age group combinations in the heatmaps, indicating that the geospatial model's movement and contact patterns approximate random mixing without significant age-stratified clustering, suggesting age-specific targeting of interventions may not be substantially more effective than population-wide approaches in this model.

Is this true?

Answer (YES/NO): NO